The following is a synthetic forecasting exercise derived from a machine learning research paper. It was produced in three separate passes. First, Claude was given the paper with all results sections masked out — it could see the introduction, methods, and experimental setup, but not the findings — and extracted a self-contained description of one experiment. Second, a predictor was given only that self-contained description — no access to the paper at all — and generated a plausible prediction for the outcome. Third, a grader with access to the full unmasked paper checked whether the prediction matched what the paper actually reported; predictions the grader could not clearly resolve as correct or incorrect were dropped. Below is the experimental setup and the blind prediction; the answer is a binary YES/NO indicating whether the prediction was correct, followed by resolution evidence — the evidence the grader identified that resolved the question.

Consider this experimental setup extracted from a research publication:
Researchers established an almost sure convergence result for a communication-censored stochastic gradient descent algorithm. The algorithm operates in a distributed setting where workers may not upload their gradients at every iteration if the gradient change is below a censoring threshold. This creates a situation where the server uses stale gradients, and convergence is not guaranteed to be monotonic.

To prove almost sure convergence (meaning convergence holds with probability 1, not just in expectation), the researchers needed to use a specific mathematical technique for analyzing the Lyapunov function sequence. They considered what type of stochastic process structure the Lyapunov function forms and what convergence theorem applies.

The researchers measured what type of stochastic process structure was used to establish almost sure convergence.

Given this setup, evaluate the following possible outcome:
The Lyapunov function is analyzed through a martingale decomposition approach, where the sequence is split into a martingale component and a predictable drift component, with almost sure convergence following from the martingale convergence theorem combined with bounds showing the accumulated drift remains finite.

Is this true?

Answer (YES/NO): NO